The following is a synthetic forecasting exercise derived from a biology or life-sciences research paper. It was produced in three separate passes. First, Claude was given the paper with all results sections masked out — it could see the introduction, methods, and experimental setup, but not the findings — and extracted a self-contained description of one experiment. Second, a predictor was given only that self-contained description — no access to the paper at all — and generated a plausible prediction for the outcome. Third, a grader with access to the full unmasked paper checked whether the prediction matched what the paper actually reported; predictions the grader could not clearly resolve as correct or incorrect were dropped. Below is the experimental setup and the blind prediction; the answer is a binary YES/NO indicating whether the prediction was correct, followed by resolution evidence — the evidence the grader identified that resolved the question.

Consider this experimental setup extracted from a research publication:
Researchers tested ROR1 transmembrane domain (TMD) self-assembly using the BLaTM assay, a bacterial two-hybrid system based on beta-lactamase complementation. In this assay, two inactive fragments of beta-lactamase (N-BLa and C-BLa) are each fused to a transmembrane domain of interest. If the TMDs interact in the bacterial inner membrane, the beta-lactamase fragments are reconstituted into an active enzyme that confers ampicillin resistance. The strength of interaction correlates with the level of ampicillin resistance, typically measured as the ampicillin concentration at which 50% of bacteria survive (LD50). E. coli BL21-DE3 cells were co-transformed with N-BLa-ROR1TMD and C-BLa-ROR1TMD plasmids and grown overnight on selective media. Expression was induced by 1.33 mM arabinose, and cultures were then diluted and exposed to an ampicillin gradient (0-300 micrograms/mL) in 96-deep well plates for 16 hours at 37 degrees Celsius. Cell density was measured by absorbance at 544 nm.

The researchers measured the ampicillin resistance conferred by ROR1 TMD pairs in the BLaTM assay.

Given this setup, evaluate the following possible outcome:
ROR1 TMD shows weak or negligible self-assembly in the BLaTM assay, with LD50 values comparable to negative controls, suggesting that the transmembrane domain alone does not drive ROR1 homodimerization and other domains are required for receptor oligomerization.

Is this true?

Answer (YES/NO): NO